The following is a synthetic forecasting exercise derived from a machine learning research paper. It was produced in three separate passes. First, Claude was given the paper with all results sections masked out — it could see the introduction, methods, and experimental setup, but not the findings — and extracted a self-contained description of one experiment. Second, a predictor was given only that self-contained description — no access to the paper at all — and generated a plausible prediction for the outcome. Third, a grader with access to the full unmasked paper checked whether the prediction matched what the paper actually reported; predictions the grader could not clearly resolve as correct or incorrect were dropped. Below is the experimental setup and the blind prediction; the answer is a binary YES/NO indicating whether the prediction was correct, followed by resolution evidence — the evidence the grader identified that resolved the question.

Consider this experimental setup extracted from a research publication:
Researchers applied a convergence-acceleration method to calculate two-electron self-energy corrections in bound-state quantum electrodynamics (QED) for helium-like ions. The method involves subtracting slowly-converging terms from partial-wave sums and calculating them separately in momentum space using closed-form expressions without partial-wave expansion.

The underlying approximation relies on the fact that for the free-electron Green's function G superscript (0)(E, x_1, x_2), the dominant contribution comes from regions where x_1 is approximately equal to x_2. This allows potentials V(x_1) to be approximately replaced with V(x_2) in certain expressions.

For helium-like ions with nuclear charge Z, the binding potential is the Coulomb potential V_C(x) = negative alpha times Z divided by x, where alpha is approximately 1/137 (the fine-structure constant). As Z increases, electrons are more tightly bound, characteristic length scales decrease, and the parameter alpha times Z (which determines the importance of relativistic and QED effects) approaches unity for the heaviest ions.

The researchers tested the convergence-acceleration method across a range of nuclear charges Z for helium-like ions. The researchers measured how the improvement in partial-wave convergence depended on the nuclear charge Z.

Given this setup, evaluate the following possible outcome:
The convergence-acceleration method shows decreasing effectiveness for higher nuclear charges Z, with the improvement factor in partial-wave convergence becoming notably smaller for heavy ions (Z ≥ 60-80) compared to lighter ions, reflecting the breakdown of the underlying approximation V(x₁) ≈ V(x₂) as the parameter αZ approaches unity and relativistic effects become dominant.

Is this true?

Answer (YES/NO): NO